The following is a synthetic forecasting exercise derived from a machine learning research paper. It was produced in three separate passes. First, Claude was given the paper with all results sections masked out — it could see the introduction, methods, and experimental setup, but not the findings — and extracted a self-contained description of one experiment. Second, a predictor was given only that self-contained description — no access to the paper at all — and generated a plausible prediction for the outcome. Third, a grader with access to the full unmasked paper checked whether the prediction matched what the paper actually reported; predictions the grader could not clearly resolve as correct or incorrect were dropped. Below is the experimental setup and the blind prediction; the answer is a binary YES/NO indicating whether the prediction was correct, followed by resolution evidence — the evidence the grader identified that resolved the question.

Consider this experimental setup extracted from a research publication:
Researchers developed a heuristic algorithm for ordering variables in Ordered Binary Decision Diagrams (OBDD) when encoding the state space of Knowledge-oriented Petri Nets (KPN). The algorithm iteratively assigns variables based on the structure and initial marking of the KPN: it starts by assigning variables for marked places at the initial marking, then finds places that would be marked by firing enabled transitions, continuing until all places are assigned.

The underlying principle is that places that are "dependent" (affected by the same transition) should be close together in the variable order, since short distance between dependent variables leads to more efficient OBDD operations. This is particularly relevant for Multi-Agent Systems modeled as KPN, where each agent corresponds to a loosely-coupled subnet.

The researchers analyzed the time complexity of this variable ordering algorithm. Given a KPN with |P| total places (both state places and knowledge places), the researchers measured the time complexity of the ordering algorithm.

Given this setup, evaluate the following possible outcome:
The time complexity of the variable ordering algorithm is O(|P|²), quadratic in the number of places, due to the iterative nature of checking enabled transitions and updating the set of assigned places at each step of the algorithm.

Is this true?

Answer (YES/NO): YES